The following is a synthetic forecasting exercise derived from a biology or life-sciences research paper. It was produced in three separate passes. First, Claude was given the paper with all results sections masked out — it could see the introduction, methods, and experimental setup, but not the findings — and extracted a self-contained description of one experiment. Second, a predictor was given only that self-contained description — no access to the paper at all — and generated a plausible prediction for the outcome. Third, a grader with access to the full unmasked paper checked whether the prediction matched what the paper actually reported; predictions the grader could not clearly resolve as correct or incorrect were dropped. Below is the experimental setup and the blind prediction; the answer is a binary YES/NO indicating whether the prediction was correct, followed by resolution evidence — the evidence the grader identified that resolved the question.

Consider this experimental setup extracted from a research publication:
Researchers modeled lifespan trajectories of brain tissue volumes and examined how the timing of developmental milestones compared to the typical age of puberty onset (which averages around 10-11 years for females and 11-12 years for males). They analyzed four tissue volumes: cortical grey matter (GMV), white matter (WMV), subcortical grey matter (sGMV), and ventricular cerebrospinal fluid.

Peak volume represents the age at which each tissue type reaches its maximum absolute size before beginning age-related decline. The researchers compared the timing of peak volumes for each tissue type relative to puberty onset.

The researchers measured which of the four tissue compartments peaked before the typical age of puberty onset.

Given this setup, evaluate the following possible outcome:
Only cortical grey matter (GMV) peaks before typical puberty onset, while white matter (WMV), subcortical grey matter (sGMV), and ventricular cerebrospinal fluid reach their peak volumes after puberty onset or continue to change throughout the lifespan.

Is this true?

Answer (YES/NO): YES